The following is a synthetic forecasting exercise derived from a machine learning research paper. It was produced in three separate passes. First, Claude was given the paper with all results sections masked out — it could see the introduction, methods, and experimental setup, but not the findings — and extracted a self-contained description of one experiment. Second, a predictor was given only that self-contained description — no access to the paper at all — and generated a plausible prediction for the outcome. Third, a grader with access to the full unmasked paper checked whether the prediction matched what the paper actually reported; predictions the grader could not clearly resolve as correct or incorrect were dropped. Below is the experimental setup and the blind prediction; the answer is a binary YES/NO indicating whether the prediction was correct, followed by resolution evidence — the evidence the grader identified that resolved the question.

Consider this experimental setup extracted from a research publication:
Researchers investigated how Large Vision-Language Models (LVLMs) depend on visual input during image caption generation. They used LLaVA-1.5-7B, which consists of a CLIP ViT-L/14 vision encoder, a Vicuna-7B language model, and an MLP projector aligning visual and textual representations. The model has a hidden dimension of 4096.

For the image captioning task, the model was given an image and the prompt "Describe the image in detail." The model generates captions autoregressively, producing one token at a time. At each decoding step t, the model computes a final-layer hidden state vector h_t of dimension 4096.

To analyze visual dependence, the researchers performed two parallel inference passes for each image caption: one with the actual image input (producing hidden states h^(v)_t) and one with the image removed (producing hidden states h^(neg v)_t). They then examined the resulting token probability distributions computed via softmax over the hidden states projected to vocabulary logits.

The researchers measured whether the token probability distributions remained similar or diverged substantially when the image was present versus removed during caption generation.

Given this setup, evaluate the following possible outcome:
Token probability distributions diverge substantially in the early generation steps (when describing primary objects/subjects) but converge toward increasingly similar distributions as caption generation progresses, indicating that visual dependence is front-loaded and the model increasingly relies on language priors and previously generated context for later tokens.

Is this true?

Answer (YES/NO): NO